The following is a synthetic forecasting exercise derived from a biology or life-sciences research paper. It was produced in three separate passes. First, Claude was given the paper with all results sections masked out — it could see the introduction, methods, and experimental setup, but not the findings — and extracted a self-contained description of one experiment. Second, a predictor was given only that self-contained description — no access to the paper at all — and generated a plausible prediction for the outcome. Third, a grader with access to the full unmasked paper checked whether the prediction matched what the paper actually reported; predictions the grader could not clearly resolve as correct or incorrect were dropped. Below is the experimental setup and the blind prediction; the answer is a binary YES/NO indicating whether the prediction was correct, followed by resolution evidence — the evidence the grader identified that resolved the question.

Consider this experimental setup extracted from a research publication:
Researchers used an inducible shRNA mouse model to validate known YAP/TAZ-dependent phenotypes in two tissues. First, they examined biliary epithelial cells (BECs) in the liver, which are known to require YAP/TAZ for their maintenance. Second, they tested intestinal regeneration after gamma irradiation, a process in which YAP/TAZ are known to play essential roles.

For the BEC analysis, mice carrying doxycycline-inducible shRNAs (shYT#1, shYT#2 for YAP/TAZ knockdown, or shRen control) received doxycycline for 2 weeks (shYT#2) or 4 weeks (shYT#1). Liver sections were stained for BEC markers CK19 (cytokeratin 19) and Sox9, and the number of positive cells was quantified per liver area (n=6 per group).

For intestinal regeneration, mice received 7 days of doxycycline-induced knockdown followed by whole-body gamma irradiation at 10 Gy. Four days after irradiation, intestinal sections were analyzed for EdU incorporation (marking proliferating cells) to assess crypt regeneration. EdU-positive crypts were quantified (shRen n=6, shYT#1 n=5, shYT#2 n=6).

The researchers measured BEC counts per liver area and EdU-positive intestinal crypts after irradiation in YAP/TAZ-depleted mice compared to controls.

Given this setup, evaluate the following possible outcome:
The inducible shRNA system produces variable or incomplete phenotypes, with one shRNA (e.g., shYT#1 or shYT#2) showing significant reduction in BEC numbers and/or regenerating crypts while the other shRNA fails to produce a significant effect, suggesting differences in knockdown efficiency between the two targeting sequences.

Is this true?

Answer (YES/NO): NO